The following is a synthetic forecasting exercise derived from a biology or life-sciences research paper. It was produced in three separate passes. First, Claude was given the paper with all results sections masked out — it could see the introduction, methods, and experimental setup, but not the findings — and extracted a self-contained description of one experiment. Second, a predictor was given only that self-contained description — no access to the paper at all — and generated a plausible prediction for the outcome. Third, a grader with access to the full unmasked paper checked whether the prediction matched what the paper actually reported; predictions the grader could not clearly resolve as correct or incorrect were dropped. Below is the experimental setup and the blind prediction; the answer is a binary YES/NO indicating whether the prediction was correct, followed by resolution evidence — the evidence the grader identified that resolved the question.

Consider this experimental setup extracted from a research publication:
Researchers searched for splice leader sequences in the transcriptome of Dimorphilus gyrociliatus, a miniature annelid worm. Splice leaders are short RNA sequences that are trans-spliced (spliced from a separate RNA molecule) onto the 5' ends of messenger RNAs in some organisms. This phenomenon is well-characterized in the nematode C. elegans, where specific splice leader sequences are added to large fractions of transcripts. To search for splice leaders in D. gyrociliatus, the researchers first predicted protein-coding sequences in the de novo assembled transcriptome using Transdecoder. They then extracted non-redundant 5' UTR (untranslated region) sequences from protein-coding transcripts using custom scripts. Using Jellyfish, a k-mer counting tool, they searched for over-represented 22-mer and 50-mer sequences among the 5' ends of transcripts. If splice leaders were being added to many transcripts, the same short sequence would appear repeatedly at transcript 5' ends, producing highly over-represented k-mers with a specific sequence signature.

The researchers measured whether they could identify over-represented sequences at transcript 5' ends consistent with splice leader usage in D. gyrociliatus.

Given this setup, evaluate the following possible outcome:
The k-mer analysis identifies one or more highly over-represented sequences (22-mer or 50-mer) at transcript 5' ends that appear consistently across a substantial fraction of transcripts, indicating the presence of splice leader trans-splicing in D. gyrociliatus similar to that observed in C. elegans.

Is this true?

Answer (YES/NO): NO